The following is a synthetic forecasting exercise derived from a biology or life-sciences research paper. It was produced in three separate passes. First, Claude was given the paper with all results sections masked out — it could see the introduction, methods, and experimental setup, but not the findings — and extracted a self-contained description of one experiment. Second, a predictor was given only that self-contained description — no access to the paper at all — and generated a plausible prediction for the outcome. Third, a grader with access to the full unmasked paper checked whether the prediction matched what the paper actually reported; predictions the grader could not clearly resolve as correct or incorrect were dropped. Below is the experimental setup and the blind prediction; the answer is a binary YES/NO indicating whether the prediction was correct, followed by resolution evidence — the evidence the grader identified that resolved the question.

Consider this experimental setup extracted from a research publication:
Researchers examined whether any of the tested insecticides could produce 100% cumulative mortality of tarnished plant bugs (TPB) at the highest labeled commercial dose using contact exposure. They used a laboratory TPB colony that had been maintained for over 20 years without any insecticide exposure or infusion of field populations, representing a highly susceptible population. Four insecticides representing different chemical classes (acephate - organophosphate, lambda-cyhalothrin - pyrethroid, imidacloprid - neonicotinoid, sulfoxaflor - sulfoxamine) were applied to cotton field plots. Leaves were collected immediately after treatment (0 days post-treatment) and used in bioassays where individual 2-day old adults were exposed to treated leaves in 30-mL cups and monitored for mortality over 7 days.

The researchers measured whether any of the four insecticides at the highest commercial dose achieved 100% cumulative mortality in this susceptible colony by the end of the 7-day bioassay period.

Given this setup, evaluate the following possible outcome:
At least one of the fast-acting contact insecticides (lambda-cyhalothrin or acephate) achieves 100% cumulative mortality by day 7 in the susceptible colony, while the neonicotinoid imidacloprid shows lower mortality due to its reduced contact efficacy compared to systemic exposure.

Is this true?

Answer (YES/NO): NO